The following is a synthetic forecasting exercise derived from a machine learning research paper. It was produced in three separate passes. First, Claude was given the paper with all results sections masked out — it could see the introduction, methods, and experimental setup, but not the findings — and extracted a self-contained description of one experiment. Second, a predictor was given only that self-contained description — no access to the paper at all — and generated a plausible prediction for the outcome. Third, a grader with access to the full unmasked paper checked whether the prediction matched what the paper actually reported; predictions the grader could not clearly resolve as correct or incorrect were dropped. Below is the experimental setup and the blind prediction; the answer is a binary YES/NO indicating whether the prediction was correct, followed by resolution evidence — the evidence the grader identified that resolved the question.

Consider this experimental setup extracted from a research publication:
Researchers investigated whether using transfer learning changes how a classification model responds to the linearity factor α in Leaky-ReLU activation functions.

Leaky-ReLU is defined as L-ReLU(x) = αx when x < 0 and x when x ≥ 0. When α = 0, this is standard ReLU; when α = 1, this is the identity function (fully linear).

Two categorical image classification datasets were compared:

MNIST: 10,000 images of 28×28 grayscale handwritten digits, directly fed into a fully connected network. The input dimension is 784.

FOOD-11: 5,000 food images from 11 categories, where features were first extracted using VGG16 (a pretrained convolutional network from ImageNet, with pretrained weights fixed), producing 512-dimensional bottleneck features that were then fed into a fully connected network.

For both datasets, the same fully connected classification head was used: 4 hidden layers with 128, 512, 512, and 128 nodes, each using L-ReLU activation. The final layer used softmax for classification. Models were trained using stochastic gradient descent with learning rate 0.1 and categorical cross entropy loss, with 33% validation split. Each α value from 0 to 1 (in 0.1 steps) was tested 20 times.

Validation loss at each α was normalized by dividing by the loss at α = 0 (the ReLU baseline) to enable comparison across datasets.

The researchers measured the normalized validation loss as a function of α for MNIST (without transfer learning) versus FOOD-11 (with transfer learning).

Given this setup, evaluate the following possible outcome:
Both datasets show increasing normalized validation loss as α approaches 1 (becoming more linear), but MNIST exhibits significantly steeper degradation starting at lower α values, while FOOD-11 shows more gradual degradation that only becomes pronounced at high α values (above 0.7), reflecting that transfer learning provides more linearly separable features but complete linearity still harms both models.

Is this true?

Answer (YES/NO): NO